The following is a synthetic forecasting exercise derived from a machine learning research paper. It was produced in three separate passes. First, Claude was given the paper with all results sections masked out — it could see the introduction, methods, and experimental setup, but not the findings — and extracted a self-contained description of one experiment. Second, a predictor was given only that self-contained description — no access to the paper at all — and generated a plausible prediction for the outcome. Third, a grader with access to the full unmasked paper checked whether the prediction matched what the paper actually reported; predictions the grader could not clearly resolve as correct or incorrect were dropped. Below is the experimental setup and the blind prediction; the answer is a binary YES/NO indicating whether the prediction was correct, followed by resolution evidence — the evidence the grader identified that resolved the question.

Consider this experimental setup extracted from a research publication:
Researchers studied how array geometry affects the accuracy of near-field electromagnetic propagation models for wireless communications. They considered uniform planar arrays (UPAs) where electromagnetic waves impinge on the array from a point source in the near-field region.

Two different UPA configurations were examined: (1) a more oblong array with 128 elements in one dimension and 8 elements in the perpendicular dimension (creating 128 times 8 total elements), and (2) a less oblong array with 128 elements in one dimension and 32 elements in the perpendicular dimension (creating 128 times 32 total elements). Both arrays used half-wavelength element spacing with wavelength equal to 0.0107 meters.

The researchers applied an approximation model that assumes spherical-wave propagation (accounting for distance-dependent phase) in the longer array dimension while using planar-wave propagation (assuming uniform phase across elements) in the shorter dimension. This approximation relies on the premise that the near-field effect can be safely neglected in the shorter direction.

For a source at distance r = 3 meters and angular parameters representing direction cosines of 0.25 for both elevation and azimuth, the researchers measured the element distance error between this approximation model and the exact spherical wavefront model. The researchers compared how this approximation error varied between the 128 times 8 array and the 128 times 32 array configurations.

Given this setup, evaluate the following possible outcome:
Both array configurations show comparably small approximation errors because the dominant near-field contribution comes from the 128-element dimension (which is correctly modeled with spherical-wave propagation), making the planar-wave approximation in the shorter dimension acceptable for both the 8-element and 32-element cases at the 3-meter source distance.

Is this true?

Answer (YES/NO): NO